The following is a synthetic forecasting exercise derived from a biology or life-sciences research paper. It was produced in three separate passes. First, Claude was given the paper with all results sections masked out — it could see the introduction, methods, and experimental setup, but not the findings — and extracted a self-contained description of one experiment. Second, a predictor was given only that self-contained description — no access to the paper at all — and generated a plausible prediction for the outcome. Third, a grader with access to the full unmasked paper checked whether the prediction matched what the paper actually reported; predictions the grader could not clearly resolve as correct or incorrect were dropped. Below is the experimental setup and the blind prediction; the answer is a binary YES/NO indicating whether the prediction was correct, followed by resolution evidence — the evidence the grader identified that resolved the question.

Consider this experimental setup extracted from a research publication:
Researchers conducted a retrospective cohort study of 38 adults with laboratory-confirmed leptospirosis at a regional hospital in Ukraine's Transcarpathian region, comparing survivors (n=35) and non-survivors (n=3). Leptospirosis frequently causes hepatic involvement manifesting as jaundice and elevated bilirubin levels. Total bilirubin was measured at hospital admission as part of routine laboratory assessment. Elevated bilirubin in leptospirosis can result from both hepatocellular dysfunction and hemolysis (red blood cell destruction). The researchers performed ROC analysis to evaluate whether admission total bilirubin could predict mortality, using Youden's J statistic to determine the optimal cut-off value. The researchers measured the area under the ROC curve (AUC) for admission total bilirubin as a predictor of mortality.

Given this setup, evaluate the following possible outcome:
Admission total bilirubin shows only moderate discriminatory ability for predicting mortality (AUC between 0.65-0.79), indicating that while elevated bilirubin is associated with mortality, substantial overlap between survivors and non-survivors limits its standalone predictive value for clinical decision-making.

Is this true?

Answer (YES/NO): NO